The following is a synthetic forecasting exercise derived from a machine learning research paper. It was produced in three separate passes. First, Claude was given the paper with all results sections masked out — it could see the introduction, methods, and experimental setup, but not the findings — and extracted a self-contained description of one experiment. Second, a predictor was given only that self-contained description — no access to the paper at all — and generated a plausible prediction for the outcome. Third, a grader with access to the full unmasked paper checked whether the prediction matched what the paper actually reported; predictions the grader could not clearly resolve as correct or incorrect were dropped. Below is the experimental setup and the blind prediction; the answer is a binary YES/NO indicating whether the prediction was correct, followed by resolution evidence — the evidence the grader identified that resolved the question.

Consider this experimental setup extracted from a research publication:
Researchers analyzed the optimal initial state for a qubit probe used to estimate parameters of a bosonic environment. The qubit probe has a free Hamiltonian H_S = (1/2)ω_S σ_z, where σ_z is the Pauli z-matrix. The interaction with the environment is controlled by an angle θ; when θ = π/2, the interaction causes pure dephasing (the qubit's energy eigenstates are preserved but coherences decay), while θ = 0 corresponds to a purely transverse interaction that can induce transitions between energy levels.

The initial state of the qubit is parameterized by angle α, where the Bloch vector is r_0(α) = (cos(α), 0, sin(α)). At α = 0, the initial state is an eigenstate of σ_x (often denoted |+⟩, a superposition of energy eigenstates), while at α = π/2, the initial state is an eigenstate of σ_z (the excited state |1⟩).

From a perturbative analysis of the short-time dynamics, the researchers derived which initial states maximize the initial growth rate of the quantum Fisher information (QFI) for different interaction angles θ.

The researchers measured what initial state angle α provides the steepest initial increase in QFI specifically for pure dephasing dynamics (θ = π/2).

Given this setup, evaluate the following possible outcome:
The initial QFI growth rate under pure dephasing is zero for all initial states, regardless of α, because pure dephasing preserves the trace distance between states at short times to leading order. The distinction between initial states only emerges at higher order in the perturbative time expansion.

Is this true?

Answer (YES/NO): NO